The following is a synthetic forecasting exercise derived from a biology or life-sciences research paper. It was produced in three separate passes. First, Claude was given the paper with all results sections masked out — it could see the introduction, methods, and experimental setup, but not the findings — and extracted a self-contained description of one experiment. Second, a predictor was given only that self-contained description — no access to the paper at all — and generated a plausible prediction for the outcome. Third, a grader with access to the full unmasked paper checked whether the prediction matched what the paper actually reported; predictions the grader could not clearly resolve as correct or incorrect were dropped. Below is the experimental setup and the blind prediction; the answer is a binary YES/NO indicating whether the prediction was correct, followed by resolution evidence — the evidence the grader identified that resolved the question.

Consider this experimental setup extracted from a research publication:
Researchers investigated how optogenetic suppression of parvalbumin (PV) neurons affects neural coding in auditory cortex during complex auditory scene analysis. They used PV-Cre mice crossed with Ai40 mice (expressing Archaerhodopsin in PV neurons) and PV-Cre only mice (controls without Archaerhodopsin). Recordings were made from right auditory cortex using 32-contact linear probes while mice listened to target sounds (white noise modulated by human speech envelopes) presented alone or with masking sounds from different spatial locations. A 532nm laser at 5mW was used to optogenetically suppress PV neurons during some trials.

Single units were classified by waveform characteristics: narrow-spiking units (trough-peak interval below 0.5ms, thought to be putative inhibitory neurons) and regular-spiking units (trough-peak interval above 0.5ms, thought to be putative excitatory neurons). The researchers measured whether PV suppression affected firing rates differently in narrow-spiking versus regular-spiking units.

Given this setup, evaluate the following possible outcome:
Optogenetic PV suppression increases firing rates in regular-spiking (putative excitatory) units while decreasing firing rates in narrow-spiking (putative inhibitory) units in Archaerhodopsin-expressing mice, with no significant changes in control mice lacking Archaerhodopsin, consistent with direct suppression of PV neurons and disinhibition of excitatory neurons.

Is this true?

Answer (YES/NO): NO